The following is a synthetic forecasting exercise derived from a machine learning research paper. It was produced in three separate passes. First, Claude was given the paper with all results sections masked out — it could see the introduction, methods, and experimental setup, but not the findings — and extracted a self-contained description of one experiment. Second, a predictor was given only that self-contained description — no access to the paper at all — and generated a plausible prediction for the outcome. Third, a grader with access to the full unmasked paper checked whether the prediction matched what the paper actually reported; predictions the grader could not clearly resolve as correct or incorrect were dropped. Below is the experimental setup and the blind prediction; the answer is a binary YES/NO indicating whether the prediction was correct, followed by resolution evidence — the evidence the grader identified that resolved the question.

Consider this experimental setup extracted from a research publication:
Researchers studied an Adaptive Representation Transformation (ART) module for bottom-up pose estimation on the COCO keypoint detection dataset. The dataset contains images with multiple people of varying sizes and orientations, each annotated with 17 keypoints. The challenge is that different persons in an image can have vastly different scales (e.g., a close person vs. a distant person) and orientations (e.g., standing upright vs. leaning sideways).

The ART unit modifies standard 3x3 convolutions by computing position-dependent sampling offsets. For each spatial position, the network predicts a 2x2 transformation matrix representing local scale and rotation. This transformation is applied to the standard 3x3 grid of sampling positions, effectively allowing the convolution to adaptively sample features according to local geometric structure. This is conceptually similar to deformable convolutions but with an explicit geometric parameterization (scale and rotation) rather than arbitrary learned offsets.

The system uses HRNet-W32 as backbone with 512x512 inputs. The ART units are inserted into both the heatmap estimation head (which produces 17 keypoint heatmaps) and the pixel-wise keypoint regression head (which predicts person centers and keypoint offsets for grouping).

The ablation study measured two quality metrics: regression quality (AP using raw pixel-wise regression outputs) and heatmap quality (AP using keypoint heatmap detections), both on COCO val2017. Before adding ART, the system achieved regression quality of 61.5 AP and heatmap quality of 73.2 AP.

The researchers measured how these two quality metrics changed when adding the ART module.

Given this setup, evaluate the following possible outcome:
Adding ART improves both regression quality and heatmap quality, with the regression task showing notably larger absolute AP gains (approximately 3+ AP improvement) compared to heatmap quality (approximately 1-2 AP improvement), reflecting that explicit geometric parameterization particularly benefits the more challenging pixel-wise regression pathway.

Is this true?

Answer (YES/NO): NO